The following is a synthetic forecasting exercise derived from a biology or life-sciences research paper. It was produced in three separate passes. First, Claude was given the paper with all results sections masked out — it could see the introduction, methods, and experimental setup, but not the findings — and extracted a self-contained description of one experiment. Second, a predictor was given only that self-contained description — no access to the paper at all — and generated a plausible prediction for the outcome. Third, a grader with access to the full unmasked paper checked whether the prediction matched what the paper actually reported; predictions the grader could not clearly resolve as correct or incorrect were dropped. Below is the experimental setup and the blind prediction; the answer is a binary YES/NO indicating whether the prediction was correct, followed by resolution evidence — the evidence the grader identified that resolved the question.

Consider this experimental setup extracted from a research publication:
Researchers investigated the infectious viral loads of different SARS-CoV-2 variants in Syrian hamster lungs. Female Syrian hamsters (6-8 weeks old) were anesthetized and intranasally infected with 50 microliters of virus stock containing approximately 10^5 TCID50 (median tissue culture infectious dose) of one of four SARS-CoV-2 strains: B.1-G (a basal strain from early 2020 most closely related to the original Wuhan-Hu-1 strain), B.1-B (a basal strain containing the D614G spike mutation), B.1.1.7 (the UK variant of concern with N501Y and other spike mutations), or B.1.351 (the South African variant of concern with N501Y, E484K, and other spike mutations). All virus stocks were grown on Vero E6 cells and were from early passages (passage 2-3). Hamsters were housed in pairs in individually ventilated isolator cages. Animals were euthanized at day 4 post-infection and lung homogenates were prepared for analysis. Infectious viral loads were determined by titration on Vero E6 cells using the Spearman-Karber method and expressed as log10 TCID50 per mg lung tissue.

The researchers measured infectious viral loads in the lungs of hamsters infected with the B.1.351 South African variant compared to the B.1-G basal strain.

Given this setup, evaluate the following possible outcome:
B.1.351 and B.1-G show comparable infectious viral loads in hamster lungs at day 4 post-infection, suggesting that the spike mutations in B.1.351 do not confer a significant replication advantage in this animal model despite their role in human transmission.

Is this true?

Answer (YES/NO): YES